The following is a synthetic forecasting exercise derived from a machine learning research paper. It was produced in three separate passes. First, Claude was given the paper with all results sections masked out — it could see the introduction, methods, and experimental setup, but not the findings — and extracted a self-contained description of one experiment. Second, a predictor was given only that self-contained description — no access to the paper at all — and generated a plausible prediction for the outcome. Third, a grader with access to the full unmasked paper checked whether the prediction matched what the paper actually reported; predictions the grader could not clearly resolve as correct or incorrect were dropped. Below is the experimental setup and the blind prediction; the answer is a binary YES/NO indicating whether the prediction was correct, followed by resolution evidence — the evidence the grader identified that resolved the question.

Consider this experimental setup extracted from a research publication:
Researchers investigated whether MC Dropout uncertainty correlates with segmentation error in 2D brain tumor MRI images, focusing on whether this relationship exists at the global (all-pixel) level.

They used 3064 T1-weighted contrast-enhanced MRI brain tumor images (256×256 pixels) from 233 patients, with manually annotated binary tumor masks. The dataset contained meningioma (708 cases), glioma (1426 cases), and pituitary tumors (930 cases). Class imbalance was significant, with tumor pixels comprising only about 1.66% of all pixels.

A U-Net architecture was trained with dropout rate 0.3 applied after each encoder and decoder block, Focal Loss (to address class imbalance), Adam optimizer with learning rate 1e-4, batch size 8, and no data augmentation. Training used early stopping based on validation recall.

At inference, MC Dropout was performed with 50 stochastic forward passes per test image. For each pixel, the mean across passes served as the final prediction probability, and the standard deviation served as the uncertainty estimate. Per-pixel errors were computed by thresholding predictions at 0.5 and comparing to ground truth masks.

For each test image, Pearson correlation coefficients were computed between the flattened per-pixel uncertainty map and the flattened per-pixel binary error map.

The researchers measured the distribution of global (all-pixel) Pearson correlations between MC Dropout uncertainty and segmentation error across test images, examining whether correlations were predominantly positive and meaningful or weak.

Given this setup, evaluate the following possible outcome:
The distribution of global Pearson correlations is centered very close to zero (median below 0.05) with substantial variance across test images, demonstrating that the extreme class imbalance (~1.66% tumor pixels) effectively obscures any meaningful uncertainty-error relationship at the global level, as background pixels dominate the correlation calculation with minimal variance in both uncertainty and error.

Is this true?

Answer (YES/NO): NO